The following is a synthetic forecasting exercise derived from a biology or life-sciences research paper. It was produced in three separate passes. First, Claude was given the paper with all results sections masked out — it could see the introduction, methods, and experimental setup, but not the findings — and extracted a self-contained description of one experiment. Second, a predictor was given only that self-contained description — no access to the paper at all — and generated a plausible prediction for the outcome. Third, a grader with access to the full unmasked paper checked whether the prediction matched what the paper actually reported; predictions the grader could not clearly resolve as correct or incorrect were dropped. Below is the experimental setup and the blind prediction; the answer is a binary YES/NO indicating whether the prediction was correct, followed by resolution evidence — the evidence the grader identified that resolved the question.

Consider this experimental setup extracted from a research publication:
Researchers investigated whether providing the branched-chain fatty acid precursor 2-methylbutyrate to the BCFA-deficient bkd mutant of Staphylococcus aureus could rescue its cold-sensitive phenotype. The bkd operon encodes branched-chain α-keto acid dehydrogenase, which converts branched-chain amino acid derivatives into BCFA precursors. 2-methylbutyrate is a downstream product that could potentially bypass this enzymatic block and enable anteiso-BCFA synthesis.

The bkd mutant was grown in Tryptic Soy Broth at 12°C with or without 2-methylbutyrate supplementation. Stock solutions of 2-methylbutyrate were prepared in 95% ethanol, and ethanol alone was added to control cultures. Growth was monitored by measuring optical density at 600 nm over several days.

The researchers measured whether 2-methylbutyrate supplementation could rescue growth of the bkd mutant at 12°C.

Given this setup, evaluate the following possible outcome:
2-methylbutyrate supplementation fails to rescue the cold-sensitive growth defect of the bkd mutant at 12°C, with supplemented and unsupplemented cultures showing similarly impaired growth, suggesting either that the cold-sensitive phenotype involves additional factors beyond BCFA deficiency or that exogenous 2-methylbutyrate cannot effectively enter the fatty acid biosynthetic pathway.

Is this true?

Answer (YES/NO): YES